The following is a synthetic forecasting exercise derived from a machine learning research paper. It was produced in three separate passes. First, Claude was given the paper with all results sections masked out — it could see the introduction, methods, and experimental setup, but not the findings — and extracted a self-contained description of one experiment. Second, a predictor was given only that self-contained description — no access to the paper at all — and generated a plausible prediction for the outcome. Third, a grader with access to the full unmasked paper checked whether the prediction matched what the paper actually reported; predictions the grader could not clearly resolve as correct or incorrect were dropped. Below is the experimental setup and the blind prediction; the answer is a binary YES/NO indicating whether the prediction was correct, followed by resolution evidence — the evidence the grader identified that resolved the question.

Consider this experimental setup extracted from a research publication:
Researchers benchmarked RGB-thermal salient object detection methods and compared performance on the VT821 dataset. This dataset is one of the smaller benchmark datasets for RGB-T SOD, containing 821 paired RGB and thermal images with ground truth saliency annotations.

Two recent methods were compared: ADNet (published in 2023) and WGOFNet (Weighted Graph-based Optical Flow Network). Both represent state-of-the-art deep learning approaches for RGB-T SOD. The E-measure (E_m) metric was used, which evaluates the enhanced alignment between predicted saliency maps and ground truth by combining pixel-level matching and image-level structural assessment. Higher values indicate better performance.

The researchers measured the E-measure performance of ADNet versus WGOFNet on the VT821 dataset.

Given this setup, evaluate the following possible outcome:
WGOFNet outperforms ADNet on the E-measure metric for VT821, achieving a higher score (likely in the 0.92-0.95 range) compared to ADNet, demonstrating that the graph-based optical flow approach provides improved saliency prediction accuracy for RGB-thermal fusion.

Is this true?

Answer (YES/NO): YES